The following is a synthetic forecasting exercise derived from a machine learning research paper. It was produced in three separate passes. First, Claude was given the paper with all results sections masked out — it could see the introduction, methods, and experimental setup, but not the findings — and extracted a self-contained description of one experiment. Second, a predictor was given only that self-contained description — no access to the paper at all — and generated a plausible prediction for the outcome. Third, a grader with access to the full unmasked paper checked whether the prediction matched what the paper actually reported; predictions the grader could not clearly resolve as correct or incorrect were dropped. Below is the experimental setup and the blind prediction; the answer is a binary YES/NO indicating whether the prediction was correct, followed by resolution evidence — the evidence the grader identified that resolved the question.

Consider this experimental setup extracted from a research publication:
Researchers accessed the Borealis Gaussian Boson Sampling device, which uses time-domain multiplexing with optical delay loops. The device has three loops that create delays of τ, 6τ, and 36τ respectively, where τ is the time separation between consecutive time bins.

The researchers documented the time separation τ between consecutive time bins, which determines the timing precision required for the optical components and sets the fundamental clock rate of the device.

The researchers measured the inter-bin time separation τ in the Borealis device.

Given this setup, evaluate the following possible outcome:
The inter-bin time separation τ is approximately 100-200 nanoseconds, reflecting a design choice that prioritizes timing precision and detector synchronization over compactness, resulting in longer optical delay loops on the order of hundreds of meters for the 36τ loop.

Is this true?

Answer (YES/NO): YES